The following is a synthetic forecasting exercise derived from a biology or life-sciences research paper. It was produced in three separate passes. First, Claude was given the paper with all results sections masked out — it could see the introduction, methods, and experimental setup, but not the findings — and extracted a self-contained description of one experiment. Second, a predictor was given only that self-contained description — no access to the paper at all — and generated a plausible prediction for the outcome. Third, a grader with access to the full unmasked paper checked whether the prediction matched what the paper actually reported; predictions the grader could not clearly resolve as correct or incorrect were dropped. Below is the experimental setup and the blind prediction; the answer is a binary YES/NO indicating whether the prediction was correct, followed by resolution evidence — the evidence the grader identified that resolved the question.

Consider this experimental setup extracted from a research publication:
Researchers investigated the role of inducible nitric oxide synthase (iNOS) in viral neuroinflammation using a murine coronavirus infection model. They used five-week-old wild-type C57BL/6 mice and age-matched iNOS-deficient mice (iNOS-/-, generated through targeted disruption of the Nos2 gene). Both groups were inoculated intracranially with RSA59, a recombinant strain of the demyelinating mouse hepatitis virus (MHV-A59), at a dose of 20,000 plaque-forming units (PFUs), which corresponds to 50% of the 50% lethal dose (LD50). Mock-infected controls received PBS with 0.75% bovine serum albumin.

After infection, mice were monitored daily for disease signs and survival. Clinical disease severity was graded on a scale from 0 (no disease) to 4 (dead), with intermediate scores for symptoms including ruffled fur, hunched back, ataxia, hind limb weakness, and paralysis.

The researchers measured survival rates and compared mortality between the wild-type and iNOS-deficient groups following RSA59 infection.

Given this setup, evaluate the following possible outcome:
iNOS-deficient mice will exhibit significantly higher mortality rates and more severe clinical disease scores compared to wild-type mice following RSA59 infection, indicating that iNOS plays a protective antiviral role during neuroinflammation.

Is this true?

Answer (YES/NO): YES